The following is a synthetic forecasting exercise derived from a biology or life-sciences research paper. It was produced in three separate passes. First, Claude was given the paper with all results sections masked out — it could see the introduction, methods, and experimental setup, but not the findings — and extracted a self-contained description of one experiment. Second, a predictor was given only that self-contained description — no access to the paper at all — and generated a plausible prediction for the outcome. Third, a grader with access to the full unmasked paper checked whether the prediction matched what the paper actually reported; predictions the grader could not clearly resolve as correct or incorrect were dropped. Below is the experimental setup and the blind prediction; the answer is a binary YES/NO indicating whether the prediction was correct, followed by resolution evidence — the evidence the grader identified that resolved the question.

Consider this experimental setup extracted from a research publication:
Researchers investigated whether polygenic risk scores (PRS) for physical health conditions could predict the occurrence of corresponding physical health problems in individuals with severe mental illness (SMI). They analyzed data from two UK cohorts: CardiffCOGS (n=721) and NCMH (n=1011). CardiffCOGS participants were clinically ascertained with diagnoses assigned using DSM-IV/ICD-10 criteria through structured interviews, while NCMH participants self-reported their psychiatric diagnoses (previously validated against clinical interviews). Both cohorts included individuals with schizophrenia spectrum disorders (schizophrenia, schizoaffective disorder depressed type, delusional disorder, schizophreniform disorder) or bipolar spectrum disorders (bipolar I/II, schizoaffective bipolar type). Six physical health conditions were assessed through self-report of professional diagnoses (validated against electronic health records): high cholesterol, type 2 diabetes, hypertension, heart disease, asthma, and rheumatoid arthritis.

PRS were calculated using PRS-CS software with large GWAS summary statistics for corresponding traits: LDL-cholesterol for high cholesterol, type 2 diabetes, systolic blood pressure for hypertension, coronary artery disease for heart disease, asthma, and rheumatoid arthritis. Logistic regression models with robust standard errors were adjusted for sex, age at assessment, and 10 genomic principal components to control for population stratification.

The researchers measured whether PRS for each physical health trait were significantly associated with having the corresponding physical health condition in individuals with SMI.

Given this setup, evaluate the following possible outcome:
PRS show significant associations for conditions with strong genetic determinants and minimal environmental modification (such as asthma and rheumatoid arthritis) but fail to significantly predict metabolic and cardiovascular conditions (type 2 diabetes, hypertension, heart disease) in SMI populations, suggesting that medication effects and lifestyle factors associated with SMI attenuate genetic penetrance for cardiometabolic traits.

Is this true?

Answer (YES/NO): NO